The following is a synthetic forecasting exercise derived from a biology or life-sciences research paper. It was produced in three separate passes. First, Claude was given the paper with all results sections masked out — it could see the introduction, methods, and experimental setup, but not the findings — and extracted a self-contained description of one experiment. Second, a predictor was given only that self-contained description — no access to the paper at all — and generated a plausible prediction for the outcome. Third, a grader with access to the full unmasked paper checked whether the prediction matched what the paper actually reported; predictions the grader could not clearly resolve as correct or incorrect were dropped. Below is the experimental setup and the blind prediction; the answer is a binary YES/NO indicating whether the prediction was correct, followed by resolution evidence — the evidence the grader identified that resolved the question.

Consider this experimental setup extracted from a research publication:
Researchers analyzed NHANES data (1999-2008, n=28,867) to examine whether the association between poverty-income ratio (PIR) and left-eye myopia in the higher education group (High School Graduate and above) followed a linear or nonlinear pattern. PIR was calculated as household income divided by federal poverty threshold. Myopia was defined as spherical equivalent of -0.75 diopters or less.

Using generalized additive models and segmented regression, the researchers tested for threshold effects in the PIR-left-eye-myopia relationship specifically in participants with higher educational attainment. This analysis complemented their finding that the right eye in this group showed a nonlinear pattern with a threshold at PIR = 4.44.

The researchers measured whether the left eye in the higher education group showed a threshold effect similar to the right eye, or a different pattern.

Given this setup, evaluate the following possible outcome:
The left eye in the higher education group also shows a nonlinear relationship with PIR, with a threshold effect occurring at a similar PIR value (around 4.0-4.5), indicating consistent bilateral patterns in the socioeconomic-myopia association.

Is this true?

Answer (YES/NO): NO